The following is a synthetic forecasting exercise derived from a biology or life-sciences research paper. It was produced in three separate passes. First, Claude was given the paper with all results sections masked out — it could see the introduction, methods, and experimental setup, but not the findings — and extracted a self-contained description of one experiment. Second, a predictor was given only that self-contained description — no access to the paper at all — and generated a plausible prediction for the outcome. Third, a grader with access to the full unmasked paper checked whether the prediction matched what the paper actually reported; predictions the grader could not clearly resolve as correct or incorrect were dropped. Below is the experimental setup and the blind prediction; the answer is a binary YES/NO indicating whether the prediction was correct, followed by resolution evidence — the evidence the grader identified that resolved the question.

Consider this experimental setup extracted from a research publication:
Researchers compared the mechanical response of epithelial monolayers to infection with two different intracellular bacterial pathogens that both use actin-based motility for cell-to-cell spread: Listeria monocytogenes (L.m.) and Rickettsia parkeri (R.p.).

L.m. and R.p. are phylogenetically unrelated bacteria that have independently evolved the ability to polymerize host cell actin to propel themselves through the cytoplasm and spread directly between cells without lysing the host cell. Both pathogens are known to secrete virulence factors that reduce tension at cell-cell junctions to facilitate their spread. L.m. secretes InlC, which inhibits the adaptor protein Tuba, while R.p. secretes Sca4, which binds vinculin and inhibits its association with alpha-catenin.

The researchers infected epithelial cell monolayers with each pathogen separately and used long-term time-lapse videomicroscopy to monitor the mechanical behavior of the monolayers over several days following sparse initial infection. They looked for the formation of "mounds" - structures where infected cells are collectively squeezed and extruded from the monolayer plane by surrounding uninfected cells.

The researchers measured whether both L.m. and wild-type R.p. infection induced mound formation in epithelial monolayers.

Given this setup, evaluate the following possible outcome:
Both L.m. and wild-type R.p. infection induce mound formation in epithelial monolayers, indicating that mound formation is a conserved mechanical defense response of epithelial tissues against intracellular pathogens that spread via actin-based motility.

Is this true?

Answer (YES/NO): NO